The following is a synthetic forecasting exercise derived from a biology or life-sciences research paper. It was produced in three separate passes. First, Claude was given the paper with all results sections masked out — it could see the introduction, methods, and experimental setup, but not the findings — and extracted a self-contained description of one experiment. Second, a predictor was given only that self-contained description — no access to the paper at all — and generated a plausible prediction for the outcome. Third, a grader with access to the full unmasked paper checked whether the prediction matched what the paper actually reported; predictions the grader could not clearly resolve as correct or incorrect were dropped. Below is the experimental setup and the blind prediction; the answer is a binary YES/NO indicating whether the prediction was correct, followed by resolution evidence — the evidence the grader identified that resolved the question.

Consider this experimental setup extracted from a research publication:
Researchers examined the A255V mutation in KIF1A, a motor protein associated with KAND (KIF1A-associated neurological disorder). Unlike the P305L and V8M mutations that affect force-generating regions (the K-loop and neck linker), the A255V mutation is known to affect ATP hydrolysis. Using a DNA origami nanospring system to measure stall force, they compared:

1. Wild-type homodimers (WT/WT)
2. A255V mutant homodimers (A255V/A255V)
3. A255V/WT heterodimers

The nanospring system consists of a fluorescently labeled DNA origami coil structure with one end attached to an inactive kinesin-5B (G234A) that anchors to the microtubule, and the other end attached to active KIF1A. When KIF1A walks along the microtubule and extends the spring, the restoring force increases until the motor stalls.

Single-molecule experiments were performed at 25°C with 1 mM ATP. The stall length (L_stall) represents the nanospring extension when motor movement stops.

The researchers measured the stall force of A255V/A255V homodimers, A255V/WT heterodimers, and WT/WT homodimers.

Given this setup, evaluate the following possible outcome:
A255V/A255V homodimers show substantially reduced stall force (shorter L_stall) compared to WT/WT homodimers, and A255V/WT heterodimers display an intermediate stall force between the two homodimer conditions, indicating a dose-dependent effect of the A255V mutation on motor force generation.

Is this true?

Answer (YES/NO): NO